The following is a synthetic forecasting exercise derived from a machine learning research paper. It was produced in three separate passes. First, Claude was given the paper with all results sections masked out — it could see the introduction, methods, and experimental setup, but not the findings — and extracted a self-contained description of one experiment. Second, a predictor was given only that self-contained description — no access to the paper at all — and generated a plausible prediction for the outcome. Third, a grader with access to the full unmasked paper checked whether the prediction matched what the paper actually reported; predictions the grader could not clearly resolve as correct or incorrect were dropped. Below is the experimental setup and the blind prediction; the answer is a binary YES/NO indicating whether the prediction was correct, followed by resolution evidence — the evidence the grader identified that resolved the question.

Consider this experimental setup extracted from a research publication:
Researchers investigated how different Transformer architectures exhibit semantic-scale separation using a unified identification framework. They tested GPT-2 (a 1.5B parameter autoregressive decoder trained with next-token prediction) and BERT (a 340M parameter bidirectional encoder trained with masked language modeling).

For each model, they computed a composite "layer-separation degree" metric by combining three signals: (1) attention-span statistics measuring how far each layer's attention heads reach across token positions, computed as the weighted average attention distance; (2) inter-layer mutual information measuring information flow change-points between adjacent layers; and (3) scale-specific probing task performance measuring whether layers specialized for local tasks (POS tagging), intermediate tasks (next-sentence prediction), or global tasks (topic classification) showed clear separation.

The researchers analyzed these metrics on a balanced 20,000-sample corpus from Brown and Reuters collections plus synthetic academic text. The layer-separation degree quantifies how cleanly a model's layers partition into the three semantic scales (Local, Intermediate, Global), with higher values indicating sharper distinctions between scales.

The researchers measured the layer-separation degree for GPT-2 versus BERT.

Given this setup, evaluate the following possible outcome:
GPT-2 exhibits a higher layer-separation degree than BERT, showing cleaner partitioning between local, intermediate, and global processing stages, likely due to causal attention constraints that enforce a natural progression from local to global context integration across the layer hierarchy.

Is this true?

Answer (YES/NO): YES